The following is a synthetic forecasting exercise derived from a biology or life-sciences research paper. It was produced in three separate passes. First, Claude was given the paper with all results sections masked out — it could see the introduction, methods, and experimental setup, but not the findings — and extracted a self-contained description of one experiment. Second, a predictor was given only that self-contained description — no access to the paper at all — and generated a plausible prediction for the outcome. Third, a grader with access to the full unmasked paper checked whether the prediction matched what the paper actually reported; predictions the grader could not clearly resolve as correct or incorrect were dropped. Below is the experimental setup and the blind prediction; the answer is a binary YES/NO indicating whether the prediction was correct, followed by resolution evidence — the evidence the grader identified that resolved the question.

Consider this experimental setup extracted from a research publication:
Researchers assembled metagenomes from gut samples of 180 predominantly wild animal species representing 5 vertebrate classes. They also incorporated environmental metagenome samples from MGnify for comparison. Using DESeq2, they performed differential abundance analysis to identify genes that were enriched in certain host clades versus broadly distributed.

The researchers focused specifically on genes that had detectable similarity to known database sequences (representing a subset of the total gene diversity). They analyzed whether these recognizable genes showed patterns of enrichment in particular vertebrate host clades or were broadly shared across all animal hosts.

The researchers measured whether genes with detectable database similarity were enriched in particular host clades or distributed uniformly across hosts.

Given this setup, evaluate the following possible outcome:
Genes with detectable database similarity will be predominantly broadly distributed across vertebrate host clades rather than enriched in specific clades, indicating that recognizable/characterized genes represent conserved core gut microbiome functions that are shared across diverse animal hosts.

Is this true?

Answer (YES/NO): YES